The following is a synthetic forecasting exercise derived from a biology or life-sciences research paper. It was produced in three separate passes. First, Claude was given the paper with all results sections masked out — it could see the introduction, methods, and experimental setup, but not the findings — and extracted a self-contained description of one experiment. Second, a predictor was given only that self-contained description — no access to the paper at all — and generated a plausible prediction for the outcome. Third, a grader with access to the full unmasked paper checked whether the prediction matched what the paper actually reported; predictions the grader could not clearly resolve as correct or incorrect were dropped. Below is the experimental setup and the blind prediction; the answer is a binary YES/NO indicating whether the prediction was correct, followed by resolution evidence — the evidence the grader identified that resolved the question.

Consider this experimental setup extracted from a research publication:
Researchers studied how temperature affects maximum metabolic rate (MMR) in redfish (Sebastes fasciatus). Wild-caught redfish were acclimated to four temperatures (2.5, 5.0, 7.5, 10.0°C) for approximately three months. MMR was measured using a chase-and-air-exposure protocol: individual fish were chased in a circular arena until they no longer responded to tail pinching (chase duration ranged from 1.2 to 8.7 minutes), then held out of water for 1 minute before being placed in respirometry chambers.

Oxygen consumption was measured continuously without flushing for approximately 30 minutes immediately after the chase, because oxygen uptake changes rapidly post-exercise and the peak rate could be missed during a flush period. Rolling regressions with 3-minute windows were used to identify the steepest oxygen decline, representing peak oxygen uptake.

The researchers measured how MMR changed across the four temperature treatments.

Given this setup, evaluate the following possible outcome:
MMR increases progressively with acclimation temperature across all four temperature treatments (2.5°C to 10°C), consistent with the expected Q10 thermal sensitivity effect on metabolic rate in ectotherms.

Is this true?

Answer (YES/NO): YES